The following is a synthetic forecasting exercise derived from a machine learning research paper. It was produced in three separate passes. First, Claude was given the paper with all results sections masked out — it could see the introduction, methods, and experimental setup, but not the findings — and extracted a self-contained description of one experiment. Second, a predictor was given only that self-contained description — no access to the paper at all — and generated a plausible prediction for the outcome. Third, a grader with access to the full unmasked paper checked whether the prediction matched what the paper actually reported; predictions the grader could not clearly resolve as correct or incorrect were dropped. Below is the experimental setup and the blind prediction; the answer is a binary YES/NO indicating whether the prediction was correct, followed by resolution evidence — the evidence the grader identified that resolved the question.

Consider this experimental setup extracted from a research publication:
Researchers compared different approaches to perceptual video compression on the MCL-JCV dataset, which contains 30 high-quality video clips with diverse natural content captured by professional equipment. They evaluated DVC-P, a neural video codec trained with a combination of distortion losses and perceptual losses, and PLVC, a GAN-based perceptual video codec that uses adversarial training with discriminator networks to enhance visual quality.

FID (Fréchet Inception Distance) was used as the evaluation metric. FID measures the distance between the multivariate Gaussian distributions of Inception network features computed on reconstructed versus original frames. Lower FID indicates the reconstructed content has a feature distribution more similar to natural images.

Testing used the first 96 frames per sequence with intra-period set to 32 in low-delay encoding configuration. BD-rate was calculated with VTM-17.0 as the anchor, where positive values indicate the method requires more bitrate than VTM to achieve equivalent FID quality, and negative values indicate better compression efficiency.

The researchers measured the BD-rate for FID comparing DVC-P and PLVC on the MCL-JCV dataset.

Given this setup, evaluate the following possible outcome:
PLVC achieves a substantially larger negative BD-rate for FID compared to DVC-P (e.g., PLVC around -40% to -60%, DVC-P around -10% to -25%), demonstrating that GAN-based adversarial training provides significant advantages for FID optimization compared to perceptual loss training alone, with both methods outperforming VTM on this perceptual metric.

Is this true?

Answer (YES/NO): NO